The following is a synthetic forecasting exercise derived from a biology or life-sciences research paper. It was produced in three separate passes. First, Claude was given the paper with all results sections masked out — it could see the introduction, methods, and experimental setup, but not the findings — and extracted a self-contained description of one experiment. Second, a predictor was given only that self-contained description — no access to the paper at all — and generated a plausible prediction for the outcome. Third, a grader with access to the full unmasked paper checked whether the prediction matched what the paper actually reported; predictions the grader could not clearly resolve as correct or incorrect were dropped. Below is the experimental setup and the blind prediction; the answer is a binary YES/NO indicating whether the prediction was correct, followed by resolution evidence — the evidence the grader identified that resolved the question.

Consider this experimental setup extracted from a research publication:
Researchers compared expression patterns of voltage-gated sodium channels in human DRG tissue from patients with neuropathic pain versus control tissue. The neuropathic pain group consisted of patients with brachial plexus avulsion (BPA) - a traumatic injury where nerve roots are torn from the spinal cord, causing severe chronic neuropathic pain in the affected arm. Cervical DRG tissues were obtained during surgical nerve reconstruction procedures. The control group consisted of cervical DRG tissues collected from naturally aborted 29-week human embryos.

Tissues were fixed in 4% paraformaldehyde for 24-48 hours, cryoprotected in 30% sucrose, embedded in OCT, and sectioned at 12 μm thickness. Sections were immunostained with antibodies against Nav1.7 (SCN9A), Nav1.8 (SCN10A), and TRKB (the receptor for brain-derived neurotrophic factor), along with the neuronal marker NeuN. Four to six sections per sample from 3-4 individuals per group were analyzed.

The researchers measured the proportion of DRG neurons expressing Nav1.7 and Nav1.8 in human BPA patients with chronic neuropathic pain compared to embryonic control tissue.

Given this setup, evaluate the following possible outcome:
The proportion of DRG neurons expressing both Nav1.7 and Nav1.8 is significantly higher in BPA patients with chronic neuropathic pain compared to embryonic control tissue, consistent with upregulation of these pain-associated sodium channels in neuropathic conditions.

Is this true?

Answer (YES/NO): YES